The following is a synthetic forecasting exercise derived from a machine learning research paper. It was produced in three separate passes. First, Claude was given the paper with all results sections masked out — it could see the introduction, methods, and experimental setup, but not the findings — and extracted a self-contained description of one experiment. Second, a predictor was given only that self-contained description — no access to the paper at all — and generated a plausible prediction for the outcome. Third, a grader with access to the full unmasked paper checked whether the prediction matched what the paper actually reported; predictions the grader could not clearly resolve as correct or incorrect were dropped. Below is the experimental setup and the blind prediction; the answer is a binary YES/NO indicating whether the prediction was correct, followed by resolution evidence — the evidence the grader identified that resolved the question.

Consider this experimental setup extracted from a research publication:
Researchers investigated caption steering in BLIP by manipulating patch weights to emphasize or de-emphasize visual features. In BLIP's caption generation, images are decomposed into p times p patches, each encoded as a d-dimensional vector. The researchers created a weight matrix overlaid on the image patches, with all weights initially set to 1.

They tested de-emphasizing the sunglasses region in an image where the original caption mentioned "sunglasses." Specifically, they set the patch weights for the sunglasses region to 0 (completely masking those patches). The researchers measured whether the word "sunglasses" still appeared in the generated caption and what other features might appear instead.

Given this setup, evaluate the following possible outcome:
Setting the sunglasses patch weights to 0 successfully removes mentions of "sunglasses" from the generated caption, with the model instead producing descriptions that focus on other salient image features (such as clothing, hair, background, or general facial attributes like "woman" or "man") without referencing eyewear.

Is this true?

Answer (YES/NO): YES